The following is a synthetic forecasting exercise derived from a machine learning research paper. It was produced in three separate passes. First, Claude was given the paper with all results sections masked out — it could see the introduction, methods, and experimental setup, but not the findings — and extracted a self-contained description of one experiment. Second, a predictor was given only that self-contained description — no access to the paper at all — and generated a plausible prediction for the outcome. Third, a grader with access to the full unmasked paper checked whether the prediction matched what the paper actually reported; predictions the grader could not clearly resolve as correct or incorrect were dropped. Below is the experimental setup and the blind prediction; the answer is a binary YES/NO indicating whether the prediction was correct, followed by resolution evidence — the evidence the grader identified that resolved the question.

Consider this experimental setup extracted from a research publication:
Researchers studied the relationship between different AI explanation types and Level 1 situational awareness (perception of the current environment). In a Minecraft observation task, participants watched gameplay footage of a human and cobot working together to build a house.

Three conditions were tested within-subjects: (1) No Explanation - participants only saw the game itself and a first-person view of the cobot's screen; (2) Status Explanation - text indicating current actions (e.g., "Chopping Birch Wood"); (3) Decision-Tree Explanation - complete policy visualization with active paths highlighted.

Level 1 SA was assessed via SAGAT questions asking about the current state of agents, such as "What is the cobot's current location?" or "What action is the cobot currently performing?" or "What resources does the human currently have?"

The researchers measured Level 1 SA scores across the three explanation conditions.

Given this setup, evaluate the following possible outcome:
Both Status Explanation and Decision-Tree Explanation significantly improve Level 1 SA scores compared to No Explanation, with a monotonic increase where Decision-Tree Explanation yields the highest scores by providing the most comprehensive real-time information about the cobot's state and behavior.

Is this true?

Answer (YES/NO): NO